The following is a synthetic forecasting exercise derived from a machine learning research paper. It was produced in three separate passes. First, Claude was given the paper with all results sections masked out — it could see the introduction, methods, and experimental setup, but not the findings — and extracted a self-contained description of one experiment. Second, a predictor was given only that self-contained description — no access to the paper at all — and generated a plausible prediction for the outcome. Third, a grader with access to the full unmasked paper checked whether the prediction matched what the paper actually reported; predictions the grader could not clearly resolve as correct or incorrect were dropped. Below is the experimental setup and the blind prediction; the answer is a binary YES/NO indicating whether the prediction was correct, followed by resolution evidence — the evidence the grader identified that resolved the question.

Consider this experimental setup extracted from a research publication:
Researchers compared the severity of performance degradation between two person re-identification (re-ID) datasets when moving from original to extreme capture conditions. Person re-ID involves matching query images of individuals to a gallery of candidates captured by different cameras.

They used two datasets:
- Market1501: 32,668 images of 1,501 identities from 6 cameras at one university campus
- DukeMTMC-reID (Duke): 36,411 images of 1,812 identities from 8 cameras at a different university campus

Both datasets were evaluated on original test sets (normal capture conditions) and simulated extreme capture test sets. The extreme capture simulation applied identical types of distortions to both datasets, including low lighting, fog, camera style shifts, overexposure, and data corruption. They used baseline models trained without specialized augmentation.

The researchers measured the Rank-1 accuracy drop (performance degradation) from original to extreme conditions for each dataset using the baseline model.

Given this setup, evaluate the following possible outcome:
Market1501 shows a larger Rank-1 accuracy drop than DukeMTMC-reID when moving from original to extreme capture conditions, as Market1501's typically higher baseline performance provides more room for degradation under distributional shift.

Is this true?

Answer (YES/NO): YES